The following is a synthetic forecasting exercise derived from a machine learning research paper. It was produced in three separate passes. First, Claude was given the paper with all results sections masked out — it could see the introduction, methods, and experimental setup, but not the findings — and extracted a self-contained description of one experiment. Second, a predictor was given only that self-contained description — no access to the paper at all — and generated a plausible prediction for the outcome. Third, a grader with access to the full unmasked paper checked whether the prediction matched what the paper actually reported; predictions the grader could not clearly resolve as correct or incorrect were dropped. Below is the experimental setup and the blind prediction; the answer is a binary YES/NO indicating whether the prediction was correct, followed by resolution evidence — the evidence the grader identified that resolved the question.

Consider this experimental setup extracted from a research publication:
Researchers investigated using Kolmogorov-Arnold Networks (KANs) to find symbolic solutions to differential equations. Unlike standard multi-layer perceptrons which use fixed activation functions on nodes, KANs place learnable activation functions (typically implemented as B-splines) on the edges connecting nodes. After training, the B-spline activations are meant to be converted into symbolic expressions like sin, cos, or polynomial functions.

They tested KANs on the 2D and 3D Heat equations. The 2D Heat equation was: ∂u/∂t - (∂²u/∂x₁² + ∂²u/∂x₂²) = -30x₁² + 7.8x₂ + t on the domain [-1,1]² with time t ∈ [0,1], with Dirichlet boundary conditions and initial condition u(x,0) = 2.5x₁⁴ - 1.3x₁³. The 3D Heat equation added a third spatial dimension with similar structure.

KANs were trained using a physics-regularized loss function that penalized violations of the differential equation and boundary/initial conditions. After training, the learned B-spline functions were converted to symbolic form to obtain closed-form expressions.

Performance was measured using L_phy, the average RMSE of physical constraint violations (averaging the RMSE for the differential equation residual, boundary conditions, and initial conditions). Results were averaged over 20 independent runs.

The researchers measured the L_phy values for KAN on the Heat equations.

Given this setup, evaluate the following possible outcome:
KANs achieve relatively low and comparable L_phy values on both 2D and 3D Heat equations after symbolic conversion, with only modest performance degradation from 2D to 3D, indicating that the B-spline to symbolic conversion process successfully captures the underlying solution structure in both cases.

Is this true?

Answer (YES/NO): NO